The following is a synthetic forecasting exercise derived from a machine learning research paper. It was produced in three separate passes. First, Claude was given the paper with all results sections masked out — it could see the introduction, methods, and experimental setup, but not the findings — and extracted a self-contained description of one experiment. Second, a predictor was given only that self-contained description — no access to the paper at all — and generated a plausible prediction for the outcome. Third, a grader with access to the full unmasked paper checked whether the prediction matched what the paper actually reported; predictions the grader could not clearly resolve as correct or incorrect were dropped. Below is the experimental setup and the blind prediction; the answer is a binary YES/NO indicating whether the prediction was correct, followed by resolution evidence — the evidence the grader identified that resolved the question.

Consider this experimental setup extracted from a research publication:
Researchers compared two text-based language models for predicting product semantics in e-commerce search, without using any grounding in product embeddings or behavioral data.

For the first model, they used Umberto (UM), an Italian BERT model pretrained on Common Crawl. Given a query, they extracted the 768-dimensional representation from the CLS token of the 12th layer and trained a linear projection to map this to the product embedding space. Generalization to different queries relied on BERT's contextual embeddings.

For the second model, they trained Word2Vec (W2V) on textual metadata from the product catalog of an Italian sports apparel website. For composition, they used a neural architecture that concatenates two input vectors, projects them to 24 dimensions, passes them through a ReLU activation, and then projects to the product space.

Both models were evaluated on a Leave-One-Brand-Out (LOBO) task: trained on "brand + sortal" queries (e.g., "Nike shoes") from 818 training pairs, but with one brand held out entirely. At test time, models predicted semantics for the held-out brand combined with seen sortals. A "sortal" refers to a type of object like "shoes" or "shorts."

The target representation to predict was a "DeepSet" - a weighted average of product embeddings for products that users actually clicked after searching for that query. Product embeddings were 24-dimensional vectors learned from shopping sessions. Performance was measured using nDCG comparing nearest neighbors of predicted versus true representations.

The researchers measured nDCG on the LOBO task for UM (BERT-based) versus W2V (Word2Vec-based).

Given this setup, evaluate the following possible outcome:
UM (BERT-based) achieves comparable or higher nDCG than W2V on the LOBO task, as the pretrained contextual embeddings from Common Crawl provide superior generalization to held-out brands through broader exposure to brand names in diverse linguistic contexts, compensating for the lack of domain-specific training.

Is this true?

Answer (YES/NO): NO